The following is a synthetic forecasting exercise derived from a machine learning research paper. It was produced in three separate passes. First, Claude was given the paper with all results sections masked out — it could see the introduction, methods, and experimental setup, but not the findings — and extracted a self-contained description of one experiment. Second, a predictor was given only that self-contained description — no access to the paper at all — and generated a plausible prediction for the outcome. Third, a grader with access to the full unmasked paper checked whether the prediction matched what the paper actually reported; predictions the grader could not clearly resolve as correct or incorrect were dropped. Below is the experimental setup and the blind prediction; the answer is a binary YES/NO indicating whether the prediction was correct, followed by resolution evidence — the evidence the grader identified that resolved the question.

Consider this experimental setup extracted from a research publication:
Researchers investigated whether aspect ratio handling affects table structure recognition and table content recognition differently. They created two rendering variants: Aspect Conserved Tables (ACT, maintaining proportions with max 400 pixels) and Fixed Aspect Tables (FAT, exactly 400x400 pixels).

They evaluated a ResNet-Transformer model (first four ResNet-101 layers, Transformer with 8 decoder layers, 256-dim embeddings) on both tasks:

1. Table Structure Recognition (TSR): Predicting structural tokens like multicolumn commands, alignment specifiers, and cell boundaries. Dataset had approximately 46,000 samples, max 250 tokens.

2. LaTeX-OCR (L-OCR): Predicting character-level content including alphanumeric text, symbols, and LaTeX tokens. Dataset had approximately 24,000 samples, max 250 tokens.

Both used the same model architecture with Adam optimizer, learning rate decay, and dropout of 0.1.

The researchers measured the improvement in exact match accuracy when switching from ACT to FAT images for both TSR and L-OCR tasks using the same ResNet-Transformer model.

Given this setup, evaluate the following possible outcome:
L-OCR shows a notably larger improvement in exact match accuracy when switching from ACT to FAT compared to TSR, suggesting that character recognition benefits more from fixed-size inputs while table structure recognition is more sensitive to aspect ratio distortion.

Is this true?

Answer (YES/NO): YES